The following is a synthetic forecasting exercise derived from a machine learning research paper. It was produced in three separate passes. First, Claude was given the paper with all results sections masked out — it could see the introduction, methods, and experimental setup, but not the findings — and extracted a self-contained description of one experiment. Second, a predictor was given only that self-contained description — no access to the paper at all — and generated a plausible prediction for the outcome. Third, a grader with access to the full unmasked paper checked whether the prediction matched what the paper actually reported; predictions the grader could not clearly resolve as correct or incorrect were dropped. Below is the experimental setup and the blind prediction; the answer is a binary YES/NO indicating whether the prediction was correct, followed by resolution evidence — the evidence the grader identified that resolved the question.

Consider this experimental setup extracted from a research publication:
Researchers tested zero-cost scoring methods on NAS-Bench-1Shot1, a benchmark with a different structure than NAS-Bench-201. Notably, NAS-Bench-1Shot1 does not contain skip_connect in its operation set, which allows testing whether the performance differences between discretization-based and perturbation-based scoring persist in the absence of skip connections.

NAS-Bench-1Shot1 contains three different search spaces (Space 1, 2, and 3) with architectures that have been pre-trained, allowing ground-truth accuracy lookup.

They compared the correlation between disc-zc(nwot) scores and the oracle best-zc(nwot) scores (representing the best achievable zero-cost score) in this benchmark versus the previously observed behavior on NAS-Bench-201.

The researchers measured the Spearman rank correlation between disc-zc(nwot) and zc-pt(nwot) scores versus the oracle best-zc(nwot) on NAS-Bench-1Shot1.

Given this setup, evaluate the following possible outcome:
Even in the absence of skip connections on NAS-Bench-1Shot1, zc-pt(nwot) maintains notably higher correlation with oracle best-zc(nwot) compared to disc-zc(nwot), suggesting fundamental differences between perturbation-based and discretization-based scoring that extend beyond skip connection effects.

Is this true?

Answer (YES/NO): NO